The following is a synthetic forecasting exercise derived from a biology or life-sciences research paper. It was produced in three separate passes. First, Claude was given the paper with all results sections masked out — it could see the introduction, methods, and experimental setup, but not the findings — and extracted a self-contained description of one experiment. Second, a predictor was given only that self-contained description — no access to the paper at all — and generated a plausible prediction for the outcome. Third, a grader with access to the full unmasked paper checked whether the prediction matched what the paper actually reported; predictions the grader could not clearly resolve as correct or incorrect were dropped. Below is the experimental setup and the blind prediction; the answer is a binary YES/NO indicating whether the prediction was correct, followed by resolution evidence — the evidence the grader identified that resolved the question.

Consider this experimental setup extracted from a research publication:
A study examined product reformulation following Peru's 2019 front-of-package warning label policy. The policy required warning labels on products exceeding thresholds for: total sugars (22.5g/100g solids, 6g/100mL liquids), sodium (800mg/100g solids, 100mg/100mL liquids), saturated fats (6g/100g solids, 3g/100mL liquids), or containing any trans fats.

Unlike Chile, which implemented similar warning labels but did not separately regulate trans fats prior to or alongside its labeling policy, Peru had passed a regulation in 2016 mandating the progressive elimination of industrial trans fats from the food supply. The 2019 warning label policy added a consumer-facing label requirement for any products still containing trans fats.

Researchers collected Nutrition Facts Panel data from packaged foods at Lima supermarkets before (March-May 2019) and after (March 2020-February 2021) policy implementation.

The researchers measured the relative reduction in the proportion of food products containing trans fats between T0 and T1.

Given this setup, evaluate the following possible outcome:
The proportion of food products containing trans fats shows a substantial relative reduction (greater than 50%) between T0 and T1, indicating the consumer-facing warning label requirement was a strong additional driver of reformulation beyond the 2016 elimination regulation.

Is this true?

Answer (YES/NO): NO